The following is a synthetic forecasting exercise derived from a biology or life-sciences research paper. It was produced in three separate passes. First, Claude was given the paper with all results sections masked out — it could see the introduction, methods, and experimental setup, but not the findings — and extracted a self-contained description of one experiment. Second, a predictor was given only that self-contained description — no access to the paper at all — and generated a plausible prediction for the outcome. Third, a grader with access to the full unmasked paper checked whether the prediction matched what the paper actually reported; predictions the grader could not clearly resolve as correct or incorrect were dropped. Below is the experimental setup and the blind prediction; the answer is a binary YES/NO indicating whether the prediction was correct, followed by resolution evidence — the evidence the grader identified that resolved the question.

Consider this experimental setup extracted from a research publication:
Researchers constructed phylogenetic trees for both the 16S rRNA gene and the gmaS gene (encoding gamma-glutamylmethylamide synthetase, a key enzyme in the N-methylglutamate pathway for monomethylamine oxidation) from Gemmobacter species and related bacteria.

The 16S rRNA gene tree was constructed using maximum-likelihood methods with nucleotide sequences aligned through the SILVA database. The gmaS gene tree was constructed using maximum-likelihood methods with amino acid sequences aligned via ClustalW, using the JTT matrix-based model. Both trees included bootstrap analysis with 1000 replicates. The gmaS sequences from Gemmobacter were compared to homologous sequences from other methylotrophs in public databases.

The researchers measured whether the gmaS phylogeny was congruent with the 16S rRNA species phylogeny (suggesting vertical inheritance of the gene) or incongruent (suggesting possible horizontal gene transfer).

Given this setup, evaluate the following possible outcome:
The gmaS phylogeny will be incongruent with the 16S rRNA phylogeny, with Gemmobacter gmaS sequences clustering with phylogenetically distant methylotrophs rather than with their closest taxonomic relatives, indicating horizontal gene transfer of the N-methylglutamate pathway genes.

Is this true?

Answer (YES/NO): NO